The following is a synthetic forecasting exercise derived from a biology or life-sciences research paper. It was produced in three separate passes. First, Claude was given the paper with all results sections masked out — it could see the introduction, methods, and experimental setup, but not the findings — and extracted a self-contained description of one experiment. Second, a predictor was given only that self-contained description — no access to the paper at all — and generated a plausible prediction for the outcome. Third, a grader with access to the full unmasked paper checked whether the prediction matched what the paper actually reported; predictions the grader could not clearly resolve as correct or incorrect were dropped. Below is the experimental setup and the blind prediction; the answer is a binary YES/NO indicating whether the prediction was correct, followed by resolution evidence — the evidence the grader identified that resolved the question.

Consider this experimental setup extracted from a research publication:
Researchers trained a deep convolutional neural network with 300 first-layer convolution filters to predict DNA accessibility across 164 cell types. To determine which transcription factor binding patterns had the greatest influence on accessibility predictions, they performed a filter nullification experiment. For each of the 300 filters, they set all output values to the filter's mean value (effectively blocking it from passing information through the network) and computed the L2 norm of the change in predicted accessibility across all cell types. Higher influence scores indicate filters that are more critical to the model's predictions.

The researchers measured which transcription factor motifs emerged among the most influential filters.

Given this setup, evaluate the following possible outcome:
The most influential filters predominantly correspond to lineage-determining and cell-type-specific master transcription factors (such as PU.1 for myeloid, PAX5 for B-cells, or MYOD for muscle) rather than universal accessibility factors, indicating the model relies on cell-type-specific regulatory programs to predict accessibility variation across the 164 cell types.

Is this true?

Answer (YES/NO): NO